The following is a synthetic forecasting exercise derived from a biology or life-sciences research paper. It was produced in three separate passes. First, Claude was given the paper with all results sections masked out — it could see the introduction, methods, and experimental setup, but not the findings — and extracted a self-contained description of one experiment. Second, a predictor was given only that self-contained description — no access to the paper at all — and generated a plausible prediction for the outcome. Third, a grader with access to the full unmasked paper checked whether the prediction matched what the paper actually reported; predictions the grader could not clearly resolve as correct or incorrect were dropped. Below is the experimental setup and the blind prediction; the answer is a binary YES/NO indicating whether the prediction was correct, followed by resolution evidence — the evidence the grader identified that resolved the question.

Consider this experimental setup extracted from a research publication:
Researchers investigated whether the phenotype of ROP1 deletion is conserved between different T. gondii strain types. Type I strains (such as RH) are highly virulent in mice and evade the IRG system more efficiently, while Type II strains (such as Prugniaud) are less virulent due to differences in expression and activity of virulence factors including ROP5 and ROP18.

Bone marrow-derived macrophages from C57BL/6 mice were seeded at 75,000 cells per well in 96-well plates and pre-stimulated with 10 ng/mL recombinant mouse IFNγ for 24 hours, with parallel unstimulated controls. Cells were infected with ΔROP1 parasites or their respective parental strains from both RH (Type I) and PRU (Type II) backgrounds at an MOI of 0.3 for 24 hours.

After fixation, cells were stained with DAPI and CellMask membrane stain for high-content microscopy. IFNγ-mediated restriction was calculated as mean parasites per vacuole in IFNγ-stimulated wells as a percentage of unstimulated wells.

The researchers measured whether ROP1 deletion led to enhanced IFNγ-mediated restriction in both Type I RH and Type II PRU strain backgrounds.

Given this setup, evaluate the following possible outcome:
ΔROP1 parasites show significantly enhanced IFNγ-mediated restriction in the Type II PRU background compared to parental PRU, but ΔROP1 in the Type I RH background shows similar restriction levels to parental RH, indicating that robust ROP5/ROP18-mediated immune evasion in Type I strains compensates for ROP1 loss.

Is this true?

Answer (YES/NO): NO